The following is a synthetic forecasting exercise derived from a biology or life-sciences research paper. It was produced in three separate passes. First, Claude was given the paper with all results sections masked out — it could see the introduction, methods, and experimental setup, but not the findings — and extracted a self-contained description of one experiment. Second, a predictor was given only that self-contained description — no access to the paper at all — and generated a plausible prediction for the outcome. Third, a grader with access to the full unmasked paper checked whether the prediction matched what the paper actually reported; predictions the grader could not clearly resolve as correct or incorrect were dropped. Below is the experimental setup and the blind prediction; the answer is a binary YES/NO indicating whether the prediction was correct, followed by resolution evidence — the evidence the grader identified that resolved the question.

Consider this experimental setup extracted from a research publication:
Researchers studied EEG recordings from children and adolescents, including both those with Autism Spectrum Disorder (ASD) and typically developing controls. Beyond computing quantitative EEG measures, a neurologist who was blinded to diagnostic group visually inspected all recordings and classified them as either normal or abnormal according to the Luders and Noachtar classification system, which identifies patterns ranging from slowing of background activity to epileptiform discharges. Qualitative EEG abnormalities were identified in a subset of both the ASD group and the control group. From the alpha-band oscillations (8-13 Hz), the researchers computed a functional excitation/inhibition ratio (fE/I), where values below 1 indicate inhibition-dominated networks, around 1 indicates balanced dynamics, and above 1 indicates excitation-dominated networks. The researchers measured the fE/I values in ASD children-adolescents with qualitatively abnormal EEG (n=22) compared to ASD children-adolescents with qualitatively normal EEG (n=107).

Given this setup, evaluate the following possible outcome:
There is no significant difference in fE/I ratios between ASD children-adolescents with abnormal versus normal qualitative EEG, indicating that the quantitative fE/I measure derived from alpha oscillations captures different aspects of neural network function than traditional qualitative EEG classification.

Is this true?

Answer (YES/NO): NO